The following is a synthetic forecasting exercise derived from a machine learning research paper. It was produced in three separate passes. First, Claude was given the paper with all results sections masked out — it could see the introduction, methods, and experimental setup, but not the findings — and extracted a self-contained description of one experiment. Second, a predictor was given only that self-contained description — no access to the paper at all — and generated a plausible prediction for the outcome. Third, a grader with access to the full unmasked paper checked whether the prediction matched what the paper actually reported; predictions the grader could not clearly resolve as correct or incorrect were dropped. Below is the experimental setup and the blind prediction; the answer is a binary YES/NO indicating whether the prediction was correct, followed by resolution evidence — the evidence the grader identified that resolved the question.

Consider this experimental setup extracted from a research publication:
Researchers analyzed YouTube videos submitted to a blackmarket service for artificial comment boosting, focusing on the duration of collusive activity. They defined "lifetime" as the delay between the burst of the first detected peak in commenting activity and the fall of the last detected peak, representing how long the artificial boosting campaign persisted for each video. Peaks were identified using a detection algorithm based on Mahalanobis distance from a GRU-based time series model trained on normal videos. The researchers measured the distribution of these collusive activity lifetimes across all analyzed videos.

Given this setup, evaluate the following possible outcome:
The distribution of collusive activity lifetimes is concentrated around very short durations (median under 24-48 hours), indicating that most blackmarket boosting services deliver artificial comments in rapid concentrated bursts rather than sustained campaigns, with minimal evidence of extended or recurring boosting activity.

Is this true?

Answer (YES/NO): NO